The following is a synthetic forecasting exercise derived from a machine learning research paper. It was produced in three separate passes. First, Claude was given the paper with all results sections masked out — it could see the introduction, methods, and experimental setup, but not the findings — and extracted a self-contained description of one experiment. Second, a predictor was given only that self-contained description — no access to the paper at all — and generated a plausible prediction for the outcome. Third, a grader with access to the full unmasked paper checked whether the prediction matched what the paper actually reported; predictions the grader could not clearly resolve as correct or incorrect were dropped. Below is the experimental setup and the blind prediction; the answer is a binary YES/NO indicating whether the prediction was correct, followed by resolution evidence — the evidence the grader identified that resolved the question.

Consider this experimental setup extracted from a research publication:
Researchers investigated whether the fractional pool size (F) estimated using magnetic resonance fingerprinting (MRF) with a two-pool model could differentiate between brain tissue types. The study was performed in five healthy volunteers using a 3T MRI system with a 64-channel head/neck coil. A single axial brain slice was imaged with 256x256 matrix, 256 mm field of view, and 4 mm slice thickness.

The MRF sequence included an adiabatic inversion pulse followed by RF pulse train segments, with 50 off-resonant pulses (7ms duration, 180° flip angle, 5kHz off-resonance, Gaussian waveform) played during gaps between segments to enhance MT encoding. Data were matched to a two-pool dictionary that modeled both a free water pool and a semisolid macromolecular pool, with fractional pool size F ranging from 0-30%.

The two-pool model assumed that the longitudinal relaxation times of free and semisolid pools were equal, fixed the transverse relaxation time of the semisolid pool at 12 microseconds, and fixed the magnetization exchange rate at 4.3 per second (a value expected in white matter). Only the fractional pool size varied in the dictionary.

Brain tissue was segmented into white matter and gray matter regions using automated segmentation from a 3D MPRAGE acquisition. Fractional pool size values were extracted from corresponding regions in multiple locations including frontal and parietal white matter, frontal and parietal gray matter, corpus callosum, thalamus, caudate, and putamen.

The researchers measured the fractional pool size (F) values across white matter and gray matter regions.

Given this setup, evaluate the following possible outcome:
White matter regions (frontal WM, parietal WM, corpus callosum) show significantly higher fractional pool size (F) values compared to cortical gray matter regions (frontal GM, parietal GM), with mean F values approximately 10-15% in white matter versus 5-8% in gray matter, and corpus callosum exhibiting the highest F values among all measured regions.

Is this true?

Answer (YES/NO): NO